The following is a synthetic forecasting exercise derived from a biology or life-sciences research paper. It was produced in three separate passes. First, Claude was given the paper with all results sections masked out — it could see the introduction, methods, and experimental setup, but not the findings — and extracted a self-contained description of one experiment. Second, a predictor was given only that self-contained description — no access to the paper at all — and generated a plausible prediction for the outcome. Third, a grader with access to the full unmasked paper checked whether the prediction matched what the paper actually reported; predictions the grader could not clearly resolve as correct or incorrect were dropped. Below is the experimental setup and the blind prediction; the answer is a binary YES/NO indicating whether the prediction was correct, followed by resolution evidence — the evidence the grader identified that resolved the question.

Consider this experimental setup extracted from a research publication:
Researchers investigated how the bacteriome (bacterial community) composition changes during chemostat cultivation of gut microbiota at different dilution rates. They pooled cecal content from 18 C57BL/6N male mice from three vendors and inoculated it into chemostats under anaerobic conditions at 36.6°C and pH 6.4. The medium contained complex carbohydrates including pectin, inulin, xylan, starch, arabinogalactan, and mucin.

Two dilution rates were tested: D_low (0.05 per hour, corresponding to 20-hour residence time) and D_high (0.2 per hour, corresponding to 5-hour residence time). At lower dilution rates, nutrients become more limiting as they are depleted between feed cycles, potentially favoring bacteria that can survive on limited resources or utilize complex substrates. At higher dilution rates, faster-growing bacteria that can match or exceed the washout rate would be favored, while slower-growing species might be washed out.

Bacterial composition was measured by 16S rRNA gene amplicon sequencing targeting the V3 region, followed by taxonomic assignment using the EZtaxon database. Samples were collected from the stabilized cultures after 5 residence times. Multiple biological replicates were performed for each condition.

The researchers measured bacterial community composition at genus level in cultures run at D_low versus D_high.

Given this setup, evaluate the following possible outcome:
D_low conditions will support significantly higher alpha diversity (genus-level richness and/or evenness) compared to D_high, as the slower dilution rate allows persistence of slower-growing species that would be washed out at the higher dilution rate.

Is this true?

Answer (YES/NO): YES